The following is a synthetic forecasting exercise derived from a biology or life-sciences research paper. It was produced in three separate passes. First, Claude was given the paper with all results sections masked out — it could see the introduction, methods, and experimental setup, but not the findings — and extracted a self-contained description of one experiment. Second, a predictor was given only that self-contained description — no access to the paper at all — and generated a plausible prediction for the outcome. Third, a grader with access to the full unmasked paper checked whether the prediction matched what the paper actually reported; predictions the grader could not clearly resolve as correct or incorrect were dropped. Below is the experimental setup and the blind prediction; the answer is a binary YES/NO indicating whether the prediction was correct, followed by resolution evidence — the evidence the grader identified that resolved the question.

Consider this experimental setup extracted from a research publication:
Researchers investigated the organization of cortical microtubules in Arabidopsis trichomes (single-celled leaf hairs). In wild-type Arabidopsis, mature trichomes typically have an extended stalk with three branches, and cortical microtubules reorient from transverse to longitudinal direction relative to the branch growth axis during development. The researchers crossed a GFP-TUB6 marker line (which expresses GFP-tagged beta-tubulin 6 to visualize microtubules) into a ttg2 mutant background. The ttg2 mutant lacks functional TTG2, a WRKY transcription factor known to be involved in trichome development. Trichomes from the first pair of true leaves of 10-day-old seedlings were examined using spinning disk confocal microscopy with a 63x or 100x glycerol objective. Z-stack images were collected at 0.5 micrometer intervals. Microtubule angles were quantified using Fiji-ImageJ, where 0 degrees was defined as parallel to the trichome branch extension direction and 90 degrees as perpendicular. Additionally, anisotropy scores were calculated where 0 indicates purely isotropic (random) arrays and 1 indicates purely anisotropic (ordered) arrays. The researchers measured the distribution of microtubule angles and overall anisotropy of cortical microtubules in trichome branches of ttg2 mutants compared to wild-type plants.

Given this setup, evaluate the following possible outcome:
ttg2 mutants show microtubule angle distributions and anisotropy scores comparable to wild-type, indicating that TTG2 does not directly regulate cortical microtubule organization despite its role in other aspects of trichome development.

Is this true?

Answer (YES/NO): NO